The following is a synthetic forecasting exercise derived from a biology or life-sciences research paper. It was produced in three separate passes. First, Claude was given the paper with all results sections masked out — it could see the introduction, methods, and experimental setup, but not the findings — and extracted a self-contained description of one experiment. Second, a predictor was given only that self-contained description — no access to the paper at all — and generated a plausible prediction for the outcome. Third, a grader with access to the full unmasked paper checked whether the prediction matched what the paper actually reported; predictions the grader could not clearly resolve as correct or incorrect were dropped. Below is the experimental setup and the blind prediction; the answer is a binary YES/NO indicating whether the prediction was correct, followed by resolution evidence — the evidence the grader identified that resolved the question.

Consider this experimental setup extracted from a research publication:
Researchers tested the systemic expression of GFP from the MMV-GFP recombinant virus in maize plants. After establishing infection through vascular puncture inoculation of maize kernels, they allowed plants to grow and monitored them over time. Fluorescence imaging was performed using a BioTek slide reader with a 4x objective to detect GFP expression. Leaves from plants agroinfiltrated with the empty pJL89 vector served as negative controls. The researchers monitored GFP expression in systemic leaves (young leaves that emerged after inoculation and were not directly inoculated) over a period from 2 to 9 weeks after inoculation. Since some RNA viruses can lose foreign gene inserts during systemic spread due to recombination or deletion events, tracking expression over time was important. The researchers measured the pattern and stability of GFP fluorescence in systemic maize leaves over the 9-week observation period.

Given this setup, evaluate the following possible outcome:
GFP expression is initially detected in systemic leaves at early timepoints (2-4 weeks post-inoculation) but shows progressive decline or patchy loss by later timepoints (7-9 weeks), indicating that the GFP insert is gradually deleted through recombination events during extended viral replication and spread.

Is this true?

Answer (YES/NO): NO